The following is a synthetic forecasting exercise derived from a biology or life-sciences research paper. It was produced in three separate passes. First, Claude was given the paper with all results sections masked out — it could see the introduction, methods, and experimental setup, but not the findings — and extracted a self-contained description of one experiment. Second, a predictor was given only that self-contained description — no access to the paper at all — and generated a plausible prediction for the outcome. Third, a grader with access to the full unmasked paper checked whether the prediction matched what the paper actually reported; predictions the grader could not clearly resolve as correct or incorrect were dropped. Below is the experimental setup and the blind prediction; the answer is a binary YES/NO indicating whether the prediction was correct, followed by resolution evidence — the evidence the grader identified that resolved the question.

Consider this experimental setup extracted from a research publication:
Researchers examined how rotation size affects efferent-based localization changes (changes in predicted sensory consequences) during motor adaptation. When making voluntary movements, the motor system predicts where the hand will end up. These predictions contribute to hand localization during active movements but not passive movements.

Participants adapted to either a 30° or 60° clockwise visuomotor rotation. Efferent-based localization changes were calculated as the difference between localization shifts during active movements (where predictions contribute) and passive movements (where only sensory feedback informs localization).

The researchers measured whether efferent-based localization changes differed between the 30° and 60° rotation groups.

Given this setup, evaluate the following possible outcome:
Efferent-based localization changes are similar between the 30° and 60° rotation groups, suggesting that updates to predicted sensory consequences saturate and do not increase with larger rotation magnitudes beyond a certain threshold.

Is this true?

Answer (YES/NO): YES